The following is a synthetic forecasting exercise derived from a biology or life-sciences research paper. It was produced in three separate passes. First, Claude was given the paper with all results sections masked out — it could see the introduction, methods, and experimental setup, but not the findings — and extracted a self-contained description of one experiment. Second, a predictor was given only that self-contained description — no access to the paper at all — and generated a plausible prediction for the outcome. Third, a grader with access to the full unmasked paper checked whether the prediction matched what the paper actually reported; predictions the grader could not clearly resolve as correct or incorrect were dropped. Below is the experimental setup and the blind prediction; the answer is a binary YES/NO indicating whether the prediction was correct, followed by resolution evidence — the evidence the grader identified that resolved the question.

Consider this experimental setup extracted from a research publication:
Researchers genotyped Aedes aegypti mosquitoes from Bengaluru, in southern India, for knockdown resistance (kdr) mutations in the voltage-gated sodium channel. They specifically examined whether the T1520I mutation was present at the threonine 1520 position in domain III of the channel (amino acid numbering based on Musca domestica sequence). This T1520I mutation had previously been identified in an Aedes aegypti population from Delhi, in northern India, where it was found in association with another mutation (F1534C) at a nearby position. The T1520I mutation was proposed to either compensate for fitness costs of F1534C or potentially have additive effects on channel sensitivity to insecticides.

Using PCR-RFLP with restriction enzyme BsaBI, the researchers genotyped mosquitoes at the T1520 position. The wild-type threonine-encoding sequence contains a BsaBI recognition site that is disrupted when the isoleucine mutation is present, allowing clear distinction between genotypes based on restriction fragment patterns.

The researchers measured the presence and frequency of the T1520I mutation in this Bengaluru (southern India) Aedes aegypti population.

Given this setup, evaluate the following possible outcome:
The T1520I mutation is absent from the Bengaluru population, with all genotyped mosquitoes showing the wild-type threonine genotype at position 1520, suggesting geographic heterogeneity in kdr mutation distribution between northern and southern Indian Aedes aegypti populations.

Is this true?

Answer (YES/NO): YES